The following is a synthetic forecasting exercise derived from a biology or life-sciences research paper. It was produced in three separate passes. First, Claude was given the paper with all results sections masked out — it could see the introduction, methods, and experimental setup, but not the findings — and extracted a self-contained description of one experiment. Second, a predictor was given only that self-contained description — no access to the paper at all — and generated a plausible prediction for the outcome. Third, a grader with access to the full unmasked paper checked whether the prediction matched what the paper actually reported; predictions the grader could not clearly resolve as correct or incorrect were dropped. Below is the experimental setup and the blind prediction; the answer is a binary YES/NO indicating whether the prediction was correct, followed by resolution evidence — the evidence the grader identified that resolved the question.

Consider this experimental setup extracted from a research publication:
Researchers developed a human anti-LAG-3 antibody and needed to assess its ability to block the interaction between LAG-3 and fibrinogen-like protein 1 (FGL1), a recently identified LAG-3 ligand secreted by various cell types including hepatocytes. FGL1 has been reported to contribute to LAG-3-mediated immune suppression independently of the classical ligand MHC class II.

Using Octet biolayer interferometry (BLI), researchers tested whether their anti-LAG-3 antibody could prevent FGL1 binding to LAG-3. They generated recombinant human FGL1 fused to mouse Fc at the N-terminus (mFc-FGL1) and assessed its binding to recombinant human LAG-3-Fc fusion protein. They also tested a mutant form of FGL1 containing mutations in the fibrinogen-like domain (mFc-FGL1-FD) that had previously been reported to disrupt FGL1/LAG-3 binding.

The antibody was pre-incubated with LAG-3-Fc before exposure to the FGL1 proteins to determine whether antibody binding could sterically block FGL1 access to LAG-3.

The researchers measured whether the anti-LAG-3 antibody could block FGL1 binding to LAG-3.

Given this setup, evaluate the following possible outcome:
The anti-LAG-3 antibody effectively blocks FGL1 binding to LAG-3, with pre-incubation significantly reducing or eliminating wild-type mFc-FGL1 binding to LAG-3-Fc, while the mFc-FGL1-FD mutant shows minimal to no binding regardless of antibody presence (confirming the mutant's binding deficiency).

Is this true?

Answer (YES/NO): NO